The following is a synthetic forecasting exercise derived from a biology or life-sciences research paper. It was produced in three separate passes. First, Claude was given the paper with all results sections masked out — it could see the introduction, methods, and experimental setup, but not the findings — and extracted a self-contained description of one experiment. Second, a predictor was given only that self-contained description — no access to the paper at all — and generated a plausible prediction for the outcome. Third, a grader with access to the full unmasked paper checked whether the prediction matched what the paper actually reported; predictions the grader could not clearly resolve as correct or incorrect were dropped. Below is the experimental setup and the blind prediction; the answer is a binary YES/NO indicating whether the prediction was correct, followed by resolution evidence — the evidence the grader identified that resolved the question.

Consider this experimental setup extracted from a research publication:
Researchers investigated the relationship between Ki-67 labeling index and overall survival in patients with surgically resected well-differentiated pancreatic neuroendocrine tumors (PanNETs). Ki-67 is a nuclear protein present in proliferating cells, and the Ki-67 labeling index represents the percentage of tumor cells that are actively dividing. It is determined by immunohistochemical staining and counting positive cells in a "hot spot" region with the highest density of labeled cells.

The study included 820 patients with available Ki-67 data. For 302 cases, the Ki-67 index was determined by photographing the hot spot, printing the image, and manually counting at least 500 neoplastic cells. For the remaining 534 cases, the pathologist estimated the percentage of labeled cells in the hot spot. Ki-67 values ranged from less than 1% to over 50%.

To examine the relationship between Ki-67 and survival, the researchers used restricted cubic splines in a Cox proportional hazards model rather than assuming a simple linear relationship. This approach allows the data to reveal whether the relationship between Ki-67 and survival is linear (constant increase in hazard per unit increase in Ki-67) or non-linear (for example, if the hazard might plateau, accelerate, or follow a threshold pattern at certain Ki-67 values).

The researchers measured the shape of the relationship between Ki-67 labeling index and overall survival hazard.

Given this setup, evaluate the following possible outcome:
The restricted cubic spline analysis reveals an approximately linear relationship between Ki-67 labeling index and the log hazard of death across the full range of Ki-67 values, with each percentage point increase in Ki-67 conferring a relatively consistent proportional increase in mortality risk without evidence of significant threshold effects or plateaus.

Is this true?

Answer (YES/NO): NO